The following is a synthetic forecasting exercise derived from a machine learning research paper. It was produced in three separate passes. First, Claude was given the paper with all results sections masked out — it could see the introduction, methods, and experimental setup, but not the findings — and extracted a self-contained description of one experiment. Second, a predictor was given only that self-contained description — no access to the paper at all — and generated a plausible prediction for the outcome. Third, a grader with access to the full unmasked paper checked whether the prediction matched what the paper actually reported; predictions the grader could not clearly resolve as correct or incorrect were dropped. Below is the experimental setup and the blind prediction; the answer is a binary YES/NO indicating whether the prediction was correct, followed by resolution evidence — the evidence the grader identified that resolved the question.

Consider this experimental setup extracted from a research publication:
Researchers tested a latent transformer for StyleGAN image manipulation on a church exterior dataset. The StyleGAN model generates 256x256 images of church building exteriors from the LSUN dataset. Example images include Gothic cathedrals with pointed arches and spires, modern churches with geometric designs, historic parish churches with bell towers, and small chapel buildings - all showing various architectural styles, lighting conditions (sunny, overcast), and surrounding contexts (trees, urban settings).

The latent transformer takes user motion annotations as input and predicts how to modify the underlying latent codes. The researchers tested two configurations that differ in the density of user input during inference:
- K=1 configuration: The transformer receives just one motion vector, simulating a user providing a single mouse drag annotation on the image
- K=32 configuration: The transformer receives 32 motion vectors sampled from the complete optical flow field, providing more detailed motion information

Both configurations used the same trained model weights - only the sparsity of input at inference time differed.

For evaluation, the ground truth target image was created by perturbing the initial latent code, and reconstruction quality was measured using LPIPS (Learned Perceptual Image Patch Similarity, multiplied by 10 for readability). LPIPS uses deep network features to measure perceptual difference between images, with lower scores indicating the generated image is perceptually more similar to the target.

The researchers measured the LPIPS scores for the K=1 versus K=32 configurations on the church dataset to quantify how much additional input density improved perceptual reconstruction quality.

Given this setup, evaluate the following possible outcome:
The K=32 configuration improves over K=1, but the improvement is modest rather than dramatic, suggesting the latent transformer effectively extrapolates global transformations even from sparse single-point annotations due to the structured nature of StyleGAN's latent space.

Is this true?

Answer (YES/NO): YES